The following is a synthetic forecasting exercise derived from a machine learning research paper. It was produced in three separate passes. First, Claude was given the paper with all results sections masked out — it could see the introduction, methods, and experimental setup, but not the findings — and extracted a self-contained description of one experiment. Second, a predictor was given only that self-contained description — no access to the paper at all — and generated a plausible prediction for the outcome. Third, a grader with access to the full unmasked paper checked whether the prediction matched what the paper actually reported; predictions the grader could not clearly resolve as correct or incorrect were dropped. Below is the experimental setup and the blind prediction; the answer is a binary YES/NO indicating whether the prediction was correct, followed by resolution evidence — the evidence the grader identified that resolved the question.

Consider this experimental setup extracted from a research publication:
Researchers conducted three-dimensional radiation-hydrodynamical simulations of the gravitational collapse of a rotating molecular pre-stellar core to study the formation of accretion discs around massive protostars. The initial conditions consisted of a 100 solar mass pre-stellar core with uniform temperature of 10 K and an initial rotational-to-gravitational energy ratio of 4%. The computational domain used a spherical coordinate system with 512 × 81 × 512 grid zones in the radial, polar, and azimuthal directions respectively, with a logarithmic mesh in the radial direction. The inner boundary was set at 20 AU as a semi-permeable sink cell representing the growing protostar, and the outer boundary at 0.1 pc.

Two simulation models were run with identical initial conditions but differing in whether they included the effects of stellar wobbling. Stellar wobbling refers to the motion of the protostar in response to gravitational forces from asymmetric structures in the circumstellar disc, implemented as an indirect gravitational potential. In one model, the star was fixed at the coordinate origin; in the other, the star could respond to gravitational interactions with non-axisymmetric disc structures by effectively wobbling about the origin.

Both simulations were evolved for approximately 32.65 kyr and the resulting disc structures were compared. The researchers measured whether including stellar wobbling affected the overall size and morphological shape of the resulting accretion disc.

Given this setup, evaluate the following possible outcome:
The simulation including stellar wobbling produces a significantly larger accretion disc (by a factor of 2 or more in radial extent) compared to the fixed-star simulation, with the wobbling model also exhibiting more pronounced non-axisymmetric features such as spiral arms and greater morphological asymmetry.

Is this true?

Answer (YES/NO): NO